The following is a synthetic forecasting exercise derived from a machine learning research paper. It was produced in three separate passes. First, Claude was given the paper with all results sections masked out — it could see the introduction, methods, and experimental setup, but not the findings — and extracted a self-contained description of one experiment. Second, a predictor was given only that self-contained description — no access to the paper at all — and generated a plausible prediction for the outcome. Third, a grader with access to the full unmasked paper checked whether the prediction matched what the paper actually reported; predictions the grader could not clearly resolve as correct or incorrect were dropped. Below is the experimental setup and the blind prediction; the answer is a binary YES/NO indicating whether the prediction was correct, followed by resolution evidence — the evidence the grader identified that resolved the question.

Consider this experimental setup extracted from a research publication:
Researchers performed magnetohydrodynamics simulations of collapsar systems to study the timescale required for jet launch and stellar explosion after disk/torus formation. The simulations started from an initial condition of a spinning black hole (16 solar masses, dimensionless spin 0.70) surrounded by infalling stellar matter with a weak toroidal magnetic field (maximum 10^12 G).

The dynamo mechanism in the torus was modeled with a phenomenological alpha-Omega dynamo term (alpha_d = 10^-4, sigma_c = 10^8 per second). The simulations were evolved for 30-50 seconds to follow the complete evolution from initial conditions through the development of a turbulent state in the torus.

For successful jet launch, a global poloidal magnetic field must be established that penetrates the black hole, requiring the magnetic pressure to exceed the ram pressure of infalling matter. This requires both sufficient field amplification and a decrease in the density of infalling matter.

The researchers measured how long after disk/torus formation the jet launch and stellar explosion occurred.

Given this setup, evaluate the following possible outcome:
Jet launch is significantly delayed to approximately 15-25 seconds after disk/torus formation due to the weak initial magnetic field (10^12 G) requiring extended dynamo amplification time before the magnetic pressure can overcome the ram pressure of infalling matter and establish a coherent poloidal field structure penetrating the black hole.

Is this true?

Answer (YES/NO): NO